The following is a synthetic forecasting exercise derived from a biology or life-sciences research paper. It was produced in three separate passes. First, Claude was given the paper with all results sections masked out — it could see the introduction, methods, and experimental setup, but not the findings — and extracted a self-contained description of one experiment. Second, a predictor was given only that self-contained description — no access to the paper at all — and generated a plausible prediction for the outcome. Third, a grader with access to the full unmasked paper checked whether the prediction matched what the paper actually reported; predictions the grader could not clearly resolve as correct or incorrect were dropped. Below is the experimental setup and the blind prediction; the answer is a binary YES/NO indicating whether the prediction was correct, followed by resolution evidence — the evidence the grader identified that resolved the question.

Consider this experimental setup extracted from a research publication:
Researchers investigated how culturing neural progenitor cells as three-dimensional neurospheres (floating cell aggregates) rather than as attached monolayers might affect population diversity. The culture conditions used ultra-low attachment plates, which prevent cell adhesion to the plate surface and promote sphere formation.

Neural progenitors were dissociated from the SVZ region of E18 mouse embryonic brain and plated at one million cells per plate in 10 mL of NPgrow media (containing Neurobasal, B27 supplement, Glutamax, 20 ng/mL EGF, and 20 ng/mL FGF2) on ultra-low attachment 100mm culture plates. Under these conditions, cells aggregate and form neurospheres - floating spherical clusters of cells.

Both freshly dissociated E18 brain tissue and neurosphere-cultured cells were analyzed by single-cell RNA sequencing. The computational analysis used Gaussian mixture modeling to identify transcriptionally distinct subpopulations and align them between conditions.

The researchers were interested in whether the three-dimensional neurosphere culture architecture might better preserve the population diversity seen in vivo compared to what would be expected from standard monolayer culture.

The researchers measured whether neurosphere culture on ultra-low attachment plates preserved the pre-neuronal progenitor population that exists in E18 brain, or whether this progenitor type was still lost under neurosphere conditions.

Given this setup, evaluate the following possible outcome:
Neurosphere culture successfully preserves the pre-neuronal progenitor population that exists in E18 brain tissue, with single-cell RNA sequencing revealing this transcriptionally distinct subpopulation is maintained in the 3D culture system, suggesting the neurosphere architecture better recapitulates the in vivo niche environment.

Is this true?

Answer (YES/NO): NO